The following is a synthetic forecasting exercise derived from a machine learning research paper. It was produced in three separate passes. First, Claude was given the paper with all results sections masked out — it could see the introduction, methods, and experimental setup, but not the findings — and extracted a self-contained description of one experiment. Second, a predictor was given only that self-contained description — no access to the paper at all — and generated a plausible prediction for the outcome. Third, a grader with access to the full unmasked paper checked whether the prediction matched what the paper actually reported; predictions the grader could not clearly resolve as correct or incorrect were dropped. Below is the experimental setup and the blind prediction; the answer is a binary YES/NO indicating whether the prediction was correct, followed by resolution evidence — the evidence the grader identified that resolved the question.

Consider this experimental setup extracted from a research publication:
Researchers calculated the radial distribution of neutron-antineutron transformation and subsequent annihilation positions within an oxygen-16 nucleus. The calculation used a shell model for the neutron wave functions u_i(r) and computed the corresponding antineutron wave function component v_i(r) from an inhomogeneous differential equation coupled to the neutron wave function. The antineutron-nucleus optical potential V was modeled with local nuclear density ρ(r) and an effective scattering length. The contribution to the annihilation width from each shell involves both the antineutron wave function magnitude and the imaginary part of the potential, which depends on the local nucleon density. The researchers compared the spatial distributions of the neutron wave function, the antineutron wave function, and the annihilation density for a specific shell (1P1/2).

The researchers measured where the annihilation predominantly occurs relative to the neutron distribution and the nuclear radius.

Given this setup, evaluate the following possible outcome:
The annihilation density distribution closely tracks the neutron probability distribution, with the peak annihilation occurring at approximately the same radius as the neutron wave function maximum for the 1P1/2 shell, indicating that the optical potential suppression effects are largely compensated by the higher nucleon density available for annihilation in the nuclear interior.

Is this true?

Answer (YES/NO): NO